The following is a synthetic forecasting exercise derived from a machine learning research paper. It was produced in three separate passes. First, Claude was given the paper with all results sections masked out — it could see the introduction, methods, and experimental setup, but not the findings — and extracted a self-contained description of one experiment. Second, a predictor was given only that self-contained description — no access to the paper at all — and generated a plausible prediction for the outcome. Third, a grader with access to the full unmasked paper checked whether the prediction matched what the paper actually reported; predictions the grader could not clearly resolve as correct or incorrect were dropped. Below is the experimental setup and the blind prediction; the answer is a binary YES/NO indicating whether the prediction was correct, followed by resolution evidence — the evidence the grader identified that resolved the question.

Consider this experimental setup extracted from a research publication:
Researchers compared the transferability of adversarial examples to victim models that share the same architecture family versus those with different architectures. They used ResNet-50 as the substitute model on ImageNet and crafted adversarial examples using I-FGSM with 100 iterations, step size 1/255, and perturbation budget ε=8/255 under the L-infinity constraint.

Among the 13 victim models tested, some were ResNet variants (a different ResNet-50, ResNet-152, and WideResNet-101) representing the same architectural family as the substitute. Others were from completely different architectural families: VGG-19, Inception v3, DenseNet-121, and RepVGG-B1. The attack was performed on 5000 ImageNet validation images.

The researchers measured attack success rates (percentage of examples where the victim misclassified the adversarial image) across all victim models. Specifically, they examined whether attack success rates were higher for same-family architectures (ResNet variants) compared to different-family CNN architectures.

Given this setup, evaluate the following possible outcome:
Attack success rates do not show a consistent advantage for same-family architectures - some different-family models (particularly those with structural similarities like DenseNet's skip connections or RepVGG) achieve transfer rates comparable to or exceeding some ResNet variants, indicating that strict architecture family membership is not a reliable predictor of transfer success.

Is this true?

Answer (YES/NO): YES